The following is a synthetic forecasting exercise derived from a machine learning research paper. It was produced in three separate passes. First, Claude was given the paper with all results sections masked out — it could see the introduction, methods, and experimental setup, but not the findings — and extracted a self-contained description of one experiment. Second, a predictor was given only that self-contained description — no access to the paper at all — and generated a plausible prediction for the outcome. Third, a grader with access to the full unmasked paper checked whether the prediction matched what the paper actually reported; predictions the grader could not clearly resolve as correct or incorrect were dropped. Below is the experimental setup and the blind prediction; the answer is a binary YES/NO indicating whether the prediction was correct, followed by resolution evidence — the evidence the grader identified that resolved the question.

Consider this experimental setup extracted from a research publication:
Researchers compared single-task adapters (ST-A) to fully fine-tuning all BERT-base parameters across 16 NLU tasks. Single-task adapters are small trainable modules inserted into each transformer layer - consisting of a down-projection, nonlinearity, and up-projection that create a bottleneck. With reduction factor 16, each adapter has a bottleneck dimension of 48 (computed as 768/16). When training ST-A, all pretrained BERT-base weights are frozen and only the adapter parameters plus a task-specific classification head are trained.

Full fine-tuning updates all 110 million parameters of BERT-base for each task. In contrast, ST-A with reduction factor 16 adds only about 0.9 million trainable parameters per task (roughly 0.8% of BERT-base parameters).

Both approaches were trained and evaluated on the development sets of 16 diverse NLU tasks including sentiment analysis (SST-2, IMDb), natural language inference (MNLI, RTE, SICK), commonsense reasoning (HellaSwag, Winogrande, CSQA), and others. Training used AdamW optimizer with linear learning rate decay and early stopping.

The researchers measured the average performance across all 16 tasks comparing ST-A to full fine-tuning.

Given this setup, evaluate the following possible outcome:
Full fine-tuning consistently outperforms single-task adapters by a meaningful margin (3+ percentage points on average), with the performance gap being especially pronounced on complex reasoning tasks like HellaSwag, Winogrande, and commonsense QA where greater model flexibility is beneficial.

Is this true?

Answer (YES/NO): NO